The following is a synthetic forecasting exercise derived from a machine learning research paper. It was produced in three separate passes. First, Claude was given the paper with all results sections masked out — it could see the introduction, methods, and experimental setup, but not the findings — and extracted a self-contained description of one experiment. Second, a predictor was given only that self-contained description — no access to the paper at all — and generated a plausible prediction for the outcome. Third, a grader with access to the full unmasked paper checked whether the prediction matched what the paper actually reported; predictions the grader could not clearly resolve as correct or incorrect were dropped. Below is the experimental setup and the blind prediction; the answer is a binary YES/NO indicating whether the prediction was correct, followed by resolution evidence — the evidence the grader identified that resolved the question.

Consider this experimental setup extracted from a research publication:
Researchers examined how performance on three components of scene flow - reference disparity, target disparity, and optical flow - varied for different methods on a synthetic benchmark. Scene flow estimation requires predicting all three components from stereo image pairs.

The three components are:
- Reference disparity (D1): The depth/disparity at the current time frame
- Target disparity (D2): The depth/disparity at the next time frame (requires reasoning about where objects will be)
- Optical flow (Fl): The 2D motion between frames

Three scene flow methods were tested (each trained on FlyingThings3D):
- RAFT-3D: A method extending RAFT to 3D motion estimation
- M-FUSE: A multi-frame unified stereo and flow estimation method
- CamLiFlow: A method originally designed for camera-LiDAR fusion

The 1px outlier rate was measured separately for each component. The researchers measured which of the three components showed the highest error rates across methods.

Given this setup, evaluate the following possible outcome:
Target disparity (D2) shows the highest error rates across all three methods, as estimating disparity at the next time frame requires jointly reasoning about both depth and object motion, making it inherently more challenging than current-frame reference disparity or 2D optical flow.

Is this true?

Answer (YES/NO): YES